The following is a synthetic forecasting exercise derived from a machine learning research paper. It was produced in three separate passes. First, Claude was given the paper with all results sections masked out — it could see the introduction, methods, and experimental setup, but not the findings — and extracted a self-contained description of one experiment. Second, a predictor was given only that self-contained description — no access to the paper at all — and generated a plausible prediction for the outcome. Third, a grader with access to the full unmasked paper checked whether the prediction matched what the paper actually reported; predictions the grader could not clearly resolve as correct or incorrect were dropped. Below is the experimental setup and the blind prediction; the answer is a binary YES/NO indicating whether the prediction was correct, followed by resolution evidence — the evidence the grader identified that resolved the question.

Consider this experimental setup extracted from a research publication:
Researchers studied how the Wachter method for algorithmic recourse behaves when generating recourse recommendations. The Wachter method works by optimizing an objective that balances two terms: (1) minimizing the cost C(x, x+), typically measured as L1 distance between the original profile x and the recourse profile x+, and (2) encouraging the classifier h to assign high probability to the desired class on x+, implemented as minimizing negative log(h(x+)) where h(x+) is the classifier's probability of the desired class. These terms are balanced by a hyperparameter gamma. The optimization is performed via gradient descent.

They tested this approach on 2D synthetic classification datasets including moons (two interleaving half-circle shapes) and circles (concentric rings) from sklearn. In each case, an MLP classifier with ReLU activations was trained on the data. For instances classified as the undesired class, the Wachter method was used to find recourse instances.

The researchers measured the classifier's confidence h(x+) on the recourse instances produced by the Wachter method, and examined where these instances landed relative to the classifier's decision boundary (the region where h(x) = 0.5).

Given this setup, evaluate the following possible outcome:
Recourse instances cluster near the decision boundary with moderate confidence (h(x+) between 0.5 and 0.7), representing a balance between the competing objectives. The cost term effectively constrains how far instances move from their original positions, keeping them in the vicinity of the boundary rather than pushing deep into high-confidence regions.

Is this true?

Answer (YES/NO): NO